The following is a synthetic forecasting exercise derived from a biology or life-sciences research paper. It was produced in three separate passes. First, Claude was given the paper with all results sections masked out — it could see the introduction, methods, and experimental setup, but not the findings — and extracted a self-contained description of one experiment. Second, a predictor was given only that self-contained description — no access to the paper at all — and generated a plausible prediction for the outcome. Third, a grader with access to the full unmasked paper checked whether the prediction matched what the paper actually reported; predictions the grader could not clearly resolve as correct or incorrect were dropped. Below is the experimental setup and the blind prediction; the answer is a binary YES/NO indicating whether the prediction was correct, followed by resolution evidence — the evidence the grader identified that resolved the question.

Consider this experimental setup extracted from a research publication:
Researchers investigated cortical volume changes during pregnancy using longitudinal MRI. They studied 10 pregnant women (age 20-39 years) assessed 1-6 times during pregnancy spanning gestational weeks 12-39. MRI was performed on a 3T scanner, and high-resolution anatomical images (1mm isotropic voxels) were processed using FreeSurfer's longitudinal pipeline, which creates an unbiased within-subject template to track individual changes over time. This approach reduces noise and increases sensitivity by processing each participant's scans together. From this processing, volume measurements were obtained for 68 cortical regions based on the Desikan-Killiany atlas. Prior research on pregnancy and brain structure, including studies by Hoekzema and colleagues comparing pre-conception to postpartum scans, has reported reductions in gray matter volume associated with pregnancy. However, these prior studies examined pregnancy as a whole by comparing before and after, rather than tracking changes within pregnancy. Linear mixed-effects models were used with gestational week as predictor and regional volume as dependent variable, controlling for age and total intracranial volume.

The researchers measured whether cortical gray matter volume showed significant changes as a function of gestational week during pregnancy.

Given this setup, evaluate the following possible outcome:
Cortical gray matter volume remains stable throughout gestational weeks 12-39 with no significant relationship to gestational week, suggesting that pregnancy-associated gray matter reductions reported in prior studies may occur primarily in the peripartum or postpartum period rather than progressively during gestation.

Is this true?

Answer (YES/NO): NO